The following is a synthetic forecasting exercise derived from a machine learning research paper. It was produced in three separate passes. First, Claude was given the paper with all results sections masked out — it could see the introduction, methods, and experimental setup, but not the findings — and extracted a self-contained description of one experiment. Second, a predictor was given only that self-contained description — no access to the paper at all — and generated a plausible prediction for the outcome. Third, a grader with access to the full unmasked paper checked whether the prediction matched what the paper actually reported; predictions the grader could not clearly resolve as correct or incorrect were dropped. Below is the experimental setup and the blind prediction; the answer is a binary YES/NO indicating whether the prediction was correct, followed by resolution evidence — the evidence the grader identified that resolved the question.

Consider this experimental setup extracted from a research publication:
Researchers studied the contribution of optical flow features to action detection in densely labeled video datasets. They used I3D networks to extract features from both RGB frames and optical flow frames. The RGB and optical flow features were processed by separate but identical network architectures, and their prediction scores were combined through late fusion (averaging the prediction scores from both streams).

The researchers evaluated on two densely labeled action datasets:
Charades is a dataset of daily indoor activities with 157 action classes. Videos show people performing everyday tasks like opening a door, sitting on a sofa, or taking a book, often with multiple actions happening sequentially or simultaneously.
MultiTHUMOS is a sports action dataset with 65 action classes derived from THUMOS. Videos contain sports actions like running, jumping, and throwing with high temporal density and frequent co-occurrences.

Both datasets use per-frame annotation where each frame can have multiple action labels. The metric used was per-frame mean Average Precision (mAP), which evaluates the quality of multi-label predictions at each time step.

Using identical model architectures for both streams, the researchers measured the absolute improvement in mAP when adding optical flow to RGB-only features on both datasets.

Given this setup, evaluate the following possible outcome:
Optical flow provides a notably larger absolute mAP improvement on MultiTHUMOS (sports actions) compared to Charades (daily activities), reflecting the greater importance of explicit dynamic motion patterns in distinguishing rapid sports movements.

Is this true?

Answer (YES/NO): YES